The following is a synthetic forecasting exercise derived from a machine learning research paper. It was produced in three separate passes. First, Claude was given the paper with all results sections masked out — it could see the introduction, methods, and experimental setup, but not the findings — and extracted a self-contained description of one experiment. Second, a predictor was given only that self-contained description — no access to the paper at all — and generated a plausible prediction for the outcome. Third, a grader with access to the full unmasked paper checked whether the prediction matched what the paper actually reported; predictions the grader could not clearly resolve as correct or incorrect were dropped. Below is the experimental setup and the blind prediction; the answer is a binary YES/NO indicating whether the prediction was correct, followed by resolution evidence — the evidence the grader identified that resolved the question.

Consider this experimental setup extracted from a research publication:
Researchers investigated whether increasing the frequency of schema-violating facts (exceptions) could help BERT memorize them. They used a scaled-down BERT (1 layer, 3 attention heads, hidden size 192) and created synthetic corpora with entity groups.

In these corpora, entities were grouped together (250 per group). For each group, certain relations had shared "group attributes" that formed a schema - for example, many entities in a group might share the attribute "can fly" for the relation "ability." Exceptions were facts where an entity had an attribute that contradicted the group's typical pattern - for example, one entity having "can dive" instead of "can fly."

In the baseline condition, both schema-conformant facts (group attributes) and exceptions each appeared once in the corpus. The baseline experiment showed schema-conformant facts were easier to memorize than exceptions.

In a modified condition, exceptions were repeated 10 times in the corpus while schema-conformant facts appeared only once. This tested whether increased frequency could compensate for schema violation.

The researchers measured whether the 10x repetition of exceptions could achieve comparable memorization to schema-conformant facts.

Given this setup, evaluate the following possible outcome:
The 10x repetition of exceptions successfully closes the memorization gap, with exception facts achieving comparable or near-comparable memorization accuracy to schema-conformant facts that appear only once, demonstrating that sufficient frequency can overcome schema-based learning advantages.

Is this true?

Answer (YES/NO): YES